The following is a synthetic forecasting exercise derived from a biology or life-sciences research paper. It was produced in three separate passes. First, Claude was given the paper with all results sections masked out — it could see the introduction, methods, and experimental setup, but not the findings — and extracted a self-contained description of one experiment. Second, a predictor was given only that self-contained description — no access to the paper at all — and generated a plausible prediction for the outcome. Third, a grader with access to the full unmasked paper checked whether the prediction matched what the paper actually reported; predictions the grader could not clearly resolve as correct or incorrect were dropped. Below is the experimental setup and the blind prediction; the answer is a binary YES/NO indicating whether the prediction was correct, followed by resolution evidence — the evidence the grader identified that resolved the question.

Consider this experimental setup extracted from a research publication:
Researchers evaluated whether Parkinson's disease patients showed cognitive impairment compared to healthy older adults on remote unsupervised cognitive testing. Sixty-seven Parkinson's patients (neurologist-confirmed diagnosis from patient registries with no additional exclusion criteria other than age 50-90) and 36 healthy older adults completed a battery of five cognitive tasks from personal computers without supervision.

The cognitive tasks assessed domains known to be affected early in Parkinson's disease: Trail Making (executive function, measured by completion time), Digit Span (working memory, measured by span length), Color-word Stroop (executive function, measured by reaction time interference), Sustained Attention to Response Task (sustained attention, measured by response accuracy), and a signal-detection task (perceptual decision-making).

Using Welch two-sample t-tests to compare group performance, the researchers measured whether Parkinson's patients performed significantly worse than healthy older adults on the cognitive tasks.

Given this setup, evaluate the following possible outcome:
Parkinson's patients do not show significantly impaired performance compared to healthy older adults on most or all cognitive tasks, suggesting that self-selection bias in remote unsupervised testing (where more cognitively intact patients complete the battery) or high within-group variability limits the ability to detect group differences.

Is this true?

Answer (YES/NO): NO